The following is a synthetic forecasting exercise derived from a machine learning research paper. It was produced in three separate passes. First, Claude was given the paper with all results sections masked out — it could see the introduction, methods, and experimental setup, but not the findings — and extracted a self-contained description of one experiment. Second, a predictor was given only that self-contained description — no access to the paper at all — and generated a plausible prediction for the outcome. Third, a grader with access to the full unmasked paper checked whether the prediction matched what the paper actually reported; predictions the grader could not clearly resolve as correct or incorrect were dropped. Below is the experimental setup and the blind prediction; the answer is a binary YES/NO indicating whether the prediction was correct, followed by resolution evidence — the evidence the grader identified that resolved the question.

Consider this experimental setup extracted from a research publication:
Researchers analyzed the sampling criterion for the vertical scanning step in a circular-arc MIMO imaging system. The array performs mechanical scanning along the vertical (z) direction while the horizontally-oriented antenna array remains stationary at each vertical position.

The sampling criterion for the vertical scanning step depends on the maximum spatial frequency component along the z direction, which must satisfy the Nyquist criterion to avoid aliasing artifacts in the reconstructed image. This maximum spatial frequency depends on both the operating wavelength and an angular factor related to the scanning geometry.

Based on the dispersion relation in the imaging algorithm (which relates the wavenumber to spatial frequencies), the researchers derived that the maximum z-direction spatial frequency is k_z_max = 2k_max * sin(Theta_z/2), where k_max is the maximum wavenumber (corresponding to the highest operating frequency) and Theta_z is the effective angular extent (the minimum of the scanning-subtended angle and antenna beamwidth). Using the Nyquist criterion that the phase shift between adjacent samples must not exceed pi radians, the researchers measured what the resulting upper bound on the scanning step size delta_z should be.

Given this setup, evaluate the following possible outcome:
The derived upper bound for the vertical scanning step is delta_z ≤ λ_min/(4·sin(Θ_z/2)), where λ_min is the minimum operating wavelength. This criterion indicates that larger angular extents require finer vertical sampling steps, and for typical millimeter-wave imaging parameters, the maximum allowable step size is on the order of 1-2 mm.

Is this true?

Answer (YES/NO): NO